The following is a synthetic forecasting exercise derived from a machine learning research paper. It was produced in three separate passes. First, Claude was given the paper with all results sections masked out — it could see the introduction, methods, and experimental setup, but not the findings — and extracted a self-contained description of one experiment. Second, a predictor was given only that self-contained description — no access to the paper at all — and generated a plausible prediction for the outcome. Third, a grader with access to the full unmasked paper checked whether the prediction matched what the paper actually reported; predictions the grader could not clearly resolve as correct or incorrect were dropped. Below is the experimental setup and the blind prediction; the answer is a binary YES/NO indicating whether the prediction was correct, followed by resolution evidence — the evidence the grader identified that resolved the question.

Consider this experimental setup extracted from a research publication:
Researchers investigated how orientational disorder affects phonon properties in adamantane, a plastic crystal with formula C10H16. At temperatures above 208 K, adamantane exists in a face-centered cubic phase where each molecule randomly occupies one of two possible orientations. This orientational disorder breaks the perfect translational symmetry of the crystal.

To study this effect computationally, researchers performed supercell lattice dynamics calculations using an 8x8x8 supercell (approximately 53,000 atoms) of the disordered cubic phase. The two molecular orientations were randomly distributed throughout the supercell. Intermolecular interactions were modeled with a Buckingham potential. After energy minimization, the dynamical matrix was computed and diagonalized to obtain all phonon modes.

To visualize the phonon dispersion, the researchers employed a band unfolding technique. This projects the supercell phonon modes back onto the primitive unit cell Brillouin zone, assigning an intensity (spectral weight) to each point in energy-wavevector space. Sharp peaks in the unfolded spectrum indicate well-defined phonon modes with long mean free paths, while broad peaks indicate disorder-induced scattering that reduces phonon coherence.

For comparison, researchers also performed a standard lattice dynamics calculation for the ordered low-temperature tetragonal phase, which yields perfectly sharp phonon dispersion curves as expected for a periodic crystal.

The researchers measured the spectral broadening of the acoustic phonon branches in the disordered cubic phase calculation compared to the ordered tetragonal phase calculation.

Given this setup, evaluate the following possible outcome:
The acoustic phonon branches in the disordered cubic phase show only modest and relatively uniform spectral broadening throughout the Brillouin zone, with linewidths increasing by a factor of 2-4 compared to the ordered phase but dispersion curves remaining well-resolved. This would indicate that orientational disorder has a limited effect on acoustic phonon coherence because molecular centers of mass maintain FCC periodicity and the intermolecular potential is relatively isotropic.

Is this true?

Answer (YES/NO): NO